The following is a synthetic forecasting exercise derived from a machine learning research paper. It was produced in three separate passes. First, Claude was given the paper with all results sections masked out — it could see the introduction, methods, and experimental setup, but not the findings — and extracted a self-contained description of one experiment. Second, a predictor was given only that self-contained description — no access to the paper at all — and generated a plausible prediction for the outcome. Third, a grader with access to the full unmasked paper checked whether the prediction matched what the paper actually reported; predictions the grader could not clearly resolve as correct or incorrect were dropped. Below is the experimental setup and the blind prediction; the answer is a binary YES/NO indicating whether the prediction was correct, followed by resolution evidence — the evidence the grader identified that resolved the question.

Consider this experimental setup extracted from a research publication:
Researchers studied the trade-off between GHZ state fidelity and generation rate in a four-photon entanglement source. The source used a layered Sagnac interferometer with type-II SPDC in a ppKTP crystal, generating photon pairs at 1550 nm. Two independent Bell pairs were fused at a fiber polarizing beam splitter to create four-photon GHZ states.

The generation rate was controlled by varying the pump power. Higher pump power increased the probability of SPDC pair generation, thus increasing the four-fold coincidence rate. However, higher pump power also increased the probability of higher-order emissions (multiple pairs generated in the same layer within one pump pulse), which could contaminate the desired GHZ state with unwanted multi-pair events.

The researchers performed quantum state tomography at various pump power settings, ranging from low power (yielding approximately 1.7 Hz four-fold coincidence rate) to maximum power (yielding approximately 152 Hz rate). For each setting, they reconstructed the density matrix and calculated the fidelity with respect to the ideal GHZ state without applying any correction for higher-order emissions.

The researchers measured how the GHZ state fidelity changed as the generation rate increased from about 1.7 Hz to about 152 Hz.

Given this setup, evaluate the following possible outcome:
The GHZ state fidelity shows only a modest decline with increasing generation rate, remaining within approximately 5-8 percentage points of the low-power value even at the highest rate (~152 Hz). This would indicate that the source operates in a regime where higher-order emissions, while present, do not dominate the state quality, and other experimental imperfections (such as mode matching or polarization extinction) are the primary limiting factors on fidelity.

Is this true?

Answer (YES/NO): YES